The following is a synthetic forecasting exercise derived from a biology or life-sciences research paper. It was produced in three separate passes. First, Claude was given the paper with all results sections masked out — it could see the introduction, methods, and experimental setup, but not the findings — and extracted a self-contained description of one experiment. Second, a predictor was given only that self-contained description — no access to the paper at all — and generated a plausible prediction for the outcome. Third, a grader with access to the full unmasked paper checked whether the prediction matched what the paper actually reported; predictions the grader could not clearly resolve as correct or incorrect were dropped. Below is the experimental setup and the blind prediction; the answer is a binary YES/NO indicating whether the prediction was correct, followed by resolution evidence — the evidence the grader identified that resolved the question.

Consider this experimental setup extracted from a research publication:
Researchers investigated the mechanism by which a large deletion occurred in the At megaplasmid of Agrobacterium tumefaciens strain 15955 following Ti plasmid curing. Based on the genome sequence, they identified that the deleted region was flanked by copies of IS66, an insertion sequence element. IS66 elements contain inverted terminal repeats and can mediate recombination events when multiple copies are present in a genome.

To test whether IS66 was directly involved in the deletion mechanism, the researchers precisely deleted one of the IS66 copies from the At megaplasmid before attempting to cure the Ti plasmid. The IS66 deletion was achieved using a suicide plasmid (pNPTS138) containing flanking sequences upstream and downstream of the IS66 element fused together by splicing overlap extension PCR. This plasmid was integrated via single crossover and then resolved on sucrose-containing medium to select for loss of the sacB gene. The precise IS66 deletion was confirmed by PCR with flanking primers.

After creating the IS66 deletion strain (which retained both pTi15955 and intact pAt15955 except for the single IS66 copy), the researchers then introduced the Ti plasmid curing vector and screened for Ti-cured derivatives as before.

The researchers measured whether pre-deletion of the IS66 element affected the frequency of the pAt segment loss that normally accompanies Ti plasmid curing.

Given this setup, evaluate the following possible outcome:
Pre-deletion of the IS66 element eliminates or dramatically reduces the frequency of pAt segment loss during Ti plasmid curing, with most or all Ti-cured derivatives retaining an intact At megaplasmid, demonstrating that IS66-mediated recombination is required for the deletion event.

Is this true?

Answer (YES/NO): YES